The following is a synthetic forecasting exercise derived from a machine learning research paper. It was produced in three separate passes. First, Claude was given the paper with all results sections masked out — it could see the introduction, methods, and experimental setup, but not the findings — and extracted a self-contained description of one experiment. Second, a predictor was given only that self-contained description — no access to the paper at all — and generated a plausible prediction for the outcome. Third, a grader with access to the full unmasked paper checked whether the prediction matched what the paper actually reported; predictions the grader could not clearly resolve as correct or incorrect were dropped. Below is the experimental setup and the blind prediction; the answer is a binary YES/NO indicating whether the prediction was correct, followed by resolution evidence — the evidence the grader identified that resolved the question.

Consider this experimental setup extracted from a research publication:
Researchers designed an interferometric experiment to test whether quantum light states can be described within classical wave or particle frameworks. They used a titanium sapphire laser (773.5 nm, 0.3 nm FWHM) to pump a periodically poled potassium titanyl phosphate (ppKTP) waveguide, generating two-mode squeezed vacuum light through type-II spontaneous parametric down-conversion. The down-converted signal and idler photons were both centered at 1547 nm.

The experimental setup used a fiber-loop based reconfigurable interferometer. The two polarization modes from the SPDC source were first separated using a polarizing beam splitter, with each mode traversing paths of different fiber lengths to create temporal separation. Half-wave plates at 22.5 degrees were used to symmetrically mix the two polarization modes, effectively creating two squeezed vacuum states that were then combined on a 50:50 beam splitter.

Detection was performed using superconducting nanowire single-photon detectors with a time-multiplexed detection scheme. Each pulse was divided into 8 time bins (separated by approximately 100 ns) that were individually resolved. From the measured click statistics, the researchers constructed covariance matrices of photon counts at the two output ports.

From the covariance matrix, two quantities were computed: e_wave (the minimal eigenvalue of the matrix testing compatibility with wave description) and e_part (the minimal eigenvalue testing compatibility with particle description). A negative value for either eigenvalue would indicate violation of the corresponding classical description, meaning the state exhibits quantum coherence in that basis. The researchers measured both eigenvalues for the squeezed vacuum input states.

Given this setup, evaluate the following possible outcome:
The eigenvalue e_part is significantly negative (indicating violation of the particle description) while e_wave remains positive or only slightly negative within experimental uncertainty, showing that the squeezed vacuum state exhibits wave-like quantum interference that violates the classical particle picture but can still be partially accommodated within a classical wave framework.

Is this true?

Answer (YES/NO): NO